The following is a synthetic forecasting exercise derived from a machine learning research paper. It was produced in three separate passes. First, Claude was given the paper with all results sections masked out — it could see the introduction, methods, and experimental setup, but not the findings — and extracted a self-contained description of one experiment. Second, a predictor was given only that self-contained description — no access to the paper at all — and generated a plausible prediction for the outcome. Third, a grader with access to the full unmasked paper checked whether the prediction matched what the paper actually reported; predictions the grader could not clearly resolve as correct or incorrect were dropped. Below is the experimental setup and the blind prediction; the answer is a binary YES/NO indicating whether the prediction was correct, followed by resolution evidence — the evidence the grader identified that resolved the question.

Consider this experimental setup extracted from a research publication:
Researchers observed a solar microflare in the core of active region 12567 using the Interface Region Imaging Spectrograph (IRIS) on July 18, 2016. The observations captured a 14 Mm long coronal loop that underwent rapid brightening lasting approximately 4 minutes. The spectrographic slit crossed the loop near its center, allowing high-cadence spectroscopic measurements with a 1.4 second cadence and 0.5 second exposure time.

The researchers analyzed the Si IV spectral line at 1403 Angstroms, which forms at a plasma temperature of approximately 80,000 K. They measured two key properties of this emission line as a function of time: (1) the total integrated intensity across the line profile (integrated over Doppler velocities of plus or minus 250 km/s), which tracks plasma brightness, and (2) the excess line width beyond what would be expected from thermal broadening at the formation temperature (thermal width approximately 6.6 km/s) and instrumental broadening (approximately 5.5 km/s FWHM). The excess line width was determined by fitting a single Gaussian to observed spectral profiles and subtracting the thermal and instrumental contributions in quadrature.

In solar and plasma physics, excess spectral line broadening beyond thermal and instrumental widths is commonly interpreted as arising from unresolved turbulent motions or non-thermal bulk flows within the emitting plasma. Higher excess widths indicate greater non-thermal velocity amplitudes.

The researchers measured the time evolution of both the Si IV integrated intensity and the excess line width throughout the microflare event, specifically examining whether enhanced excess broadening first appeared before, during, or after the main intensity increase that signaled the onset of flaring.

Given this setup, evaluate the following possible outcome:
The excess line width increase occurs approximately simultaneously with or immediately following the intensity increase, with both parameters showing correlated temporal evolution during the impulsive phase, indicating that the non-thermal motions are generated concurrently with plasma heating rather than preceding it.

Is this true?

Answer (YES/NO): NO